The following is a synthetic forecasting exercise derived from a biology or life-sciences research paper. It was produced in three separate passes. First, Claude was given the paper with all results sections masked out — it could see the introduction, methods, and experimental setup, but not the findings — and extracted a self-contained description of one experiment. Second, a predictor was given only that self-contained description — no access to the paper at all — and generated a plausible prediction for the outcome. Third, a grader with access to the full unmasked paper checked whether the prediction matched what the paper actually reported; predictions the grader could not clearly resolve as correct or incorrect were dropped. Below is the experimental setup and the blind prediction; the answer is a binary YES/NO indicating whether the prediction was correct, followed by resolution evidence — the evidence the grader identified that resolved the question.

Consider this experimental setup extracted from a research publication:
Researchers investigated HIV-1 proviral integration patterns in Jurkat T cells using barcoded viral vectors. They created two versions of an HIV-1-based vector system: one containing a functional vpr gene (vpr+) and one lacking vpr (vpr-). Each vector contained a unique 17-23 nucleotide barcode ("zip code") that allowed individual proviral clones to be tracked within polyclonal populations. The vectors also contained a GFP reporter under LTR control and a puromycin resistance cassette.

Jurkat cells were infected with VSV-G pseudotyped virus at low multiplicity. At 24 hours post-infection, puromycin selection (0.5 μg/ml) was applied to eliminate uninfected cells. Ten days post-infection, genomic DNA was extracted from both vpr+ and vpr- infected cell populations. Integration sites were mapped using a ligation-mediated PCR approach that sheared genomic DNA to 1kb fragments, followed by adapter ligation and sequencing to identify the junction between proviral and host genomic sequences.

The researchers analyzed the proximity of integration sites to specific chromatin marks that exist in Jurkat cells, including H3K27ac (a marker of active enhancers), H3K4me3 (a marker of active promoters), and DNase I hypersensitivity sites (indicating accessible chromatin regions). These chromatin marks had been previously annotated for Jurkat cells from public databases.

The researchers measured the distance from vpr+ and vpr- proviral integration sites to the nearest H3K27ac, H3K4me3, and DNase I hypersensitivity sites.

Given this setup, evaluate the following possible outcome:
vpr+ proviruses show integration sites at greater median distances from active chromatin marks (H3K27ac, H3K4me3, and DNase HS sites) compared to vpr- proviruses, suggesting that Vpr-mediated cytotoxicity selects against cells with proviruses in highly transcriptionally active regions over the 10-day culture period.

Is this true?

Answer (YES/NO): NO